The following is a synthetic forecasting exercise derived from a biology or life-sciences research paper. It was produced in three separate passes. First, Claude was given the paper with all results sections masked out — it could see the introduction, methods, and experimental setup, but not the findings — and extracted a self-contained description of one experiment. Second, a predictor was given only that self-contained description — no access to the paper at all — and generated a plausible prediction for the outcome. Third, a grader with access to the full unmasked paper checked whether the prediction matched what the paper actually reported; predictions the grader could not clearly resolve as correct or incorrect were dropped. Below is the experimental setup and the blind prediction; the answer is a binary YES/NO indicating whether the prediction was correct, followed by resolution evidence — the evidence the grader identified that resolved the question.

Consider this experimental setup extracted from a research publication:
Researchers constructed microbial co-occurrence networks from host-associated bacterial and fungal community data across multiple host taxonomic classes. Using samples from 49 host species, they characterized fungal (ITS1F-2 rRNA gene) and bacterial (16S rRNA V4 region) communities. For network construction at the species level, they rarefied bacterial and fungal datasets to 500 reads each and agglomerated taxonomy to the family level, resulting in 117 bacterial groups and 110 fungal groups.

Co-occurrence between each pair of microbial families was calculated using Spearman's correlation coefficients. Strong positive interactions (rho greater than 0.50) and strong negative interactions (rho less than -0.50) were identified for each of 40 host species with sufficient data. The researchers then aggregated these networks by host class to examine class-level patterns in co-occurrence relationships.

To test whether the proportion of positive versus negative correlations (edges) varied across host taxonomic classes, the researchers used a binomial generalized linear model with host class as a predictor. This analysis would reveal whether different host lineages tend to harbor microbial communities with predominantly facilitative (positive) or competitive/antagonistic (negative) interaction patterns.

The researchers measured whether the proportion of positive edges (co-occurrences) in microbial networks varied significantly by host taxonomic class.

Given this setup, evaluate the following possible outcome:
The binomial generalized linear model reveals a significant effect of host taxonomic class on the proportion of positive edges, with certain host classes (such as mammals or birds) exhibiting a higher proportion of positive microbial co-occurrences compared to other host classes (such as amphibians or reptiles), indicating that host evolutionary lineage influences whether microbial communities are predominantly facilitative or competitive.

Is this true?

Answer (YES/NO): NO